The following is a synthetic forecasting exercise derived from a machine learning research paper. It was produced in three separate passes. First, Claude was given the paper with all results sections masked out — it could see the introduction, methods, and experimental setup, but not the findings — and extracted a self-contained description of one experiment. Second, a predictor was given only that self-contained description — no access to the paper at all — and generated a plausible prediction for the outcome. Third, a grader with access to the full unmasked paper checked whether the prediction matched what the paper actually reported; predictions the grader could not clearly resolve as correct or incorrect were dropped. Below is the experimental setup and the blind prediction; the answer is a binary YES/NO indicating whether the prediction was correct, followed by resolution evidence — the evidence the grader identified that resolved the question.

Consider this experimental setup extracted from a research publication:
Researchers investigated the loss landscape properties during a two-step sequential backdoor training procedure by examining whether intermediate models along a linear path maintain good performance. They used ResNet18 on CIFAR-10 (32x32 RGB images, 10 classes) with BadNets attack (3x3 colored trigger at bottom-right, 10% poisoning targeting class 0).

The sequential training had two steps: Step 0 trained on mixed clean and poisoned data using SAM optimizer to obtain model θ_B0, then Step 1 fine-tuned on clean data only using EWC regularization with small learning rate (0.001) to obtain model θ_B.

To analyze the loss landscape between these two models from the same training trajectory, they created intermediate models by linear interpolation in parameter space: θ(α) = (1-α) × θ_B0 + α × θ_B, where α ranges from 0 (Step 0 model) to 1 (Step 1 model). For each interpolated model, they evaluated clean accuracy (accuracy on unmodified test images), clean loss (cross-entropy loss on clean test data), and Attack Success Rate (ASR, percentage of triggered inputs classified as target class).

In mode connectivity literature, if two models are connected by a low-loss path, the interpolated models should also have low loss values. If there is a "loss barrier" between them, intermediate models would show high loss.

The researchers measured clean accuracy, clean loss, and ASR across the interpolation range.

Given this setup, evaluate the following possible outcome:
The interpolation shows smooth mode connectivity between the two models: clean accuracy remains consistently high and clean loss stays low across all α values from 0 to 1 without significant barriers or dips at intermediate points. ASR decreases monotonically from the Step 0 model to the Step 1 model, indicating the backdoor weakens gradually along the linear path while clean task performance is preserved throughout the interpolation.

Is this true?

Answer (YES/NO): NO